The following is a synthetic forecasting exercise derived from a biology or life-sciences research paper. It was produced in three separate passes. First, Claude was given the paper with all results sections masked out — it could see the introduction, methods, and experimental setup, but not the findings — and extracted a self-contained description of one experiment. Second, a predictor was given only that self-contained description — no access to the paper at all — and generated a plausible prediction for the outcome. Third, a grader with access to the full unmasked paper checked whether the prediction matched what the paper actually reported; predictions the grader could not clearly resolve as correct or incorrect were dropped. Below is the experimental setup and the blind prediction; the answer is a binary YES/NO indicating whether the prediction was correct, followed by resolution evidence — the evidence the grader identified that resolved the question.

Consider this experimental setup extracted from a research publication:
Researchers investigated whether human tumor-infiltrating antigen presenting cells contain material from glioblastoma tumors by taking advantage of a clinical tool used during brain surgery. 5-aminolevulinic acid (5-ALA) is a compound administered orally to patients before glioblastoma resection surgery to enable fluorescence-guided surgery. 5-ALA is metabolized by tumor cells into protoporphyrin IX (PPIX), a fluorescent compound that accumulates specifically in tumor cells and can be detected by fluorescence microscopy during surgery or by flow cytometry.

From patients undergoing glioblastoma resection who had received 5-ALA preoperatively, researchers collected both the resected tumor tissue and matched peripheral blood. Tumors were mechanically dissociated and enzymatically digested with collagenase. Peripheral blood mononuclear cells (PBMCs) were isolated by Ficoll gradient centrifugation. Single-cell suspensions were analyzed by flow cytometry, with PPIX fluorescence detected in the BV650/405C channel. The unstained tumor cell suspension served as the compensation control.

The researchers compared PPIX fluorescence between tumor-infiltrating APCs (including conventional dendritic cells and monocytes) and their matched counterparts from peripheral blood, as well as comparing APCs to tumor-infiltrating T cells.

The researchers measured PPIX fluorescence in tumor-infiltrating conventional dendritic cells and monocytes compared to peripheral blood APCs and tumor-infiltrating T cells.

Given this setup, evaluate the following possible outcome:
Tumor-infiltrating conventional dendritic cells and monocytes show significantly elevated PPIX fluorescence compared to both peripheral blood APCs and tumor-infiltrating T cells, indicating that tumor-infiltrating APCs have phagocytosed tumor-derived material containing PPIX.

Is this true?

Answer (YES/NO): YES